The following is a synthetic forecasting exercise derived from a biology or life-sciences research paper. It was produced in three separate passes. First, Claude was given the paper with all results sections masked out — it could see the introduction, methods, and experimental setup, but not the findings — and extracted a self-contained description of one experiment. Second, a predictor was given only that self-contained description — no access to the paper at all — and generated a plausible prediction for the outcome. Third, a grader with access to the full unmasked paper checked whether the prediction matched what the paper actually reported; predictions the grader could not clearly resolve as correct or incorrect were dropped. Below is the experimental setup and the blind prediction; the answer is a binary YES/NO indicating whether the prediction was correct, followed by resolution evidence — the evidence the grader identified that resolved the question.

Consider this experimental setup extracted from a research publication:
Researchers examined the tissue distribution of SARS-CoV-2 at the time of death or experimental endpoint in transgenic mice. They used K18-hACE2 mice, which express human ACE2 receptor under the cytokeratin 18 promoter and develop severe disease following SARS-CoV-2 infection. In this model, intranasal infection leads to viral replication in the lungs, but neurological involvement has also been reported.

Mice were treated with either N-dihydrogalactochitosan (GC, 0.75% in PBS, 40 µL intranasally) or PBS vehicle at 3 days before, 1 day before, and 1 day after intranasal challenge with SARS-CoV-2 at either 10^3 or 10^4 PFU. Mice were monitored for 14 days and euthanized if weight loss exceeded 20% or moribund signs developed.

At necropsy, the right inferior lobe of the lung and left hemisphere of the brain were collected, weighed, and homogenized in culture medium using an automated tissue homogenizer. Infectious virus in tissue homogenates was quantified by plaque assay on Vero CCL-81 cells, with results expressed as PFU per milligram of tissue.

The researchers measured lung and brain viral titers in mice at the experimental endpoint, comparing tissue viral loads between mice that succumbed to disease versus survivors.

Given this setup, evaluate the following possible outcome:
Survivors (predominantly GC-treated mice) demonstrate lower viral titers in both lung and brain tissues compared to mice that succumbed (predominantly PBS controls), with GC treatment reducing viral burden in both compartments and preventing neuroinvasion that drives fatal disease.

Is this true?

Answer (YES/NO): NO